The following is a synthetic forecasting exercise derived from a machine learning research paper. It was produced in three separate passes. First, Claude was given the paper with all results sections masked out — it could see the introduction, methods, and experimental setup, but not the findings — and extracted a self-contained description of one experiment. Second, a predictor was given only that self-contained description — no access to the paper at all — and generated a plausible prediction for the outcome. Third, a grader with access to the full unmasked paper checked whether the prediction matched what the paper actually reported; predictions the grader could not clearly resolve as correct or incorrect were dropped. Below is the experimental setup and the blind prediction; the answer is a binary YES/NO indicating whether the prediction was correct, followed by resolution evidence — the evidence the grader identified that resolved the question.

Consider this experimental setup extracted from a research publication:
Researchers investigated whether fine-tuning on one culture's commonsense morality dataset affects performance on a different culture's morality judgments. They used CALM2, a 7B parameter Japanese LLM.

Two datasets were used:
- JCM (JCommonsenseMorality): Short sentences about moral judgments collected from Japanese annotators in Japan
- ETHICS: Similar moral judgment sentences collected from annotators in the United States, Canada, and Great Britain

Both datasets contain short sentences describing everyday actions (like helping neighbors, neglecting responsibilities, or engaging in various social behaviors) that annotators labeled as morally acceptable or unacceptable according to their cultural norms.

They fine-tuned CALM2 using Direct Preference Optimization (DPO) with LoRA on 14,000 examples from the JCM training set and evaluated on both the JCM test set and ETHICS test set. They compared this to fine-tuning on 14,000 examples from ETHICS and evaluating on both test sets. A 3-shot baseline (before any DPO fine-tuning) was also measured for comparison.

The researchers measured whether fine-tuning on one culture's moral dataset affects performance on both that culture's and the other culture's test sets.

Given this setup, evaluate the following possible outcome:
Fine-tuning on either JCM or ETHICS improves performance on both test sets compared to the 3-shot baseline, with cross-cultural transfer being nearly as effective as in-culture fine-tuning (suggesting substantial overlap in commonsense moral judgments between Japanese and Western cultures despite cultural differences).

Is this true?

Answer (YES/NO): NO